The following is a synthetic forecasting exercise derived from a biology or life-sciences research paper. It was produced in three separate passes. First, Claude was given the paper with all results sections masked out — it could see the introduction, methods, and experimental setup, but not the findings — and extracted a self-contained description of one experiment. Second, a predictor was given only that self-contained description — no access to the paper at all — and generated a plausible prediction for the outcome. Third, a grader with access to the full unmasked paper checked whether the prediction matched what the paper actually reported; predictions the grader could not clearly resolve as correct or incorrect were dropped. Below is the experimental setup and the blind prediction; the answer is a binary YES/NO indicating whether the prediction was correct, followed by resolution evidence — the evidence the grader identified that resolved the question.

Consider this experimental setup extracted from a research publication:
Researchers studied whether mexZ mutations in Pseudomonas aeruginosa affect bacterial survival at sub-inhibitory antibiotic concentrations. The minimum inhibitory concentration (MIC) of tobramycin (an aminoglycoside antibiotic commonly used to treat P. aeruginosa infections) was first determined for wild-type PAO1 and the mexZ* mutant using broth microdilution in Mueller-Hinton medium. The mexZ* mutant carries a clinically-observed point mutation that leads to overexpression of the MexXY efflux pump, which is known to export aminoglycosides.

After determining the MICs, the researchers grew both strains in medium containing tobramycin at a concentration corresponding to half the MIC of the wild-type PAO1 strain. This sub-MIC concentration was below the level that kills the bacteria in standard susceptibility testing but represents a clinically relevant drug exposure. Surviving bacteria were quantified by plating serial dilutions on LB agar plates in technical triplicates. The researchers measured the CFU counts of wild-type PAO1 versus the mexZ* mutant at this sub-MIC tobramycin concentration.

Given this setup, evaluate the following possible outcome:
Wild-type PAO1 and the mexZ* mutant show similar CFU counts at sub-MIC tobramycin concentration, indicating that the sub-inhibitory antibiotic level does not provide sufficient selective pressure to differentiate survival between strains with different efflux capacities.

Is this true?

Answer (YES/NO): NO